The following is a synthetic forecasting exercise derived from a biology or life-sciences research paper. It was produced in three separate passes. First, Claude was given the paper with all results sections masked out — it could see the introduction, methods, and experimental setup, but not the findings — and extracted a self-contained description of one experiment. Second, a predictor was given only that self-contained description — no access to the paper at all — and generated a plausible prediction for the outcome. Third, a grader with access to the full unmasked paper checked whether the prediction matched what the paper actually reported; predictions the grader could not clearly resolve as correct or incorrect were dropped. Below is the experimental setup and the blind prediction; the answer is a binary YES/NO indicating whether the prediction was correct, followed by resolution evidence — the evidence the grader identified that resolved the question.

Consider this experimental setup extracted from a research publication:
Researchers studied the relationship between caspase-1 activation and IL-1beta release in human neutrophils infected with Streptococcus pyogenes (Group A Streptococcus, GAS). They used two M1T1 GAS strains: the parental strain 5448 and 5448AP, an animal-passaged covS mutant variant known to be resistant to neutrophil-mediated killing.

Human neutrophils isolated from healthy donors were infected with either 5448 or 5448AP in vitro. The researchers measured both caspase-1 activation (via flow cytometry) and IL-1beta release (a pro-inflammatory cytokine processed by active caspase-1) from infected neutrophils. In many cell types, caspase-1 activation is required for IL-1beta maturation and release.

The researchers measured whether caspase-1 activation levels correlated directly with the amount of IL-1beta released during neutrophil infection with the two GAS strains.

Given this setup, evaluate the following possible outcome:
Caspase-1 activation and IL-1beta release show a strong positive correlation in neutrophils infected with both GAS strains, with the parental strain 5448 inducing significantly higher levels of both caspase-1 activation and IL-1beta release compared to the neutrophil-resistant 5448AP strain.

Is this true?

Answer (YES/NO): NO